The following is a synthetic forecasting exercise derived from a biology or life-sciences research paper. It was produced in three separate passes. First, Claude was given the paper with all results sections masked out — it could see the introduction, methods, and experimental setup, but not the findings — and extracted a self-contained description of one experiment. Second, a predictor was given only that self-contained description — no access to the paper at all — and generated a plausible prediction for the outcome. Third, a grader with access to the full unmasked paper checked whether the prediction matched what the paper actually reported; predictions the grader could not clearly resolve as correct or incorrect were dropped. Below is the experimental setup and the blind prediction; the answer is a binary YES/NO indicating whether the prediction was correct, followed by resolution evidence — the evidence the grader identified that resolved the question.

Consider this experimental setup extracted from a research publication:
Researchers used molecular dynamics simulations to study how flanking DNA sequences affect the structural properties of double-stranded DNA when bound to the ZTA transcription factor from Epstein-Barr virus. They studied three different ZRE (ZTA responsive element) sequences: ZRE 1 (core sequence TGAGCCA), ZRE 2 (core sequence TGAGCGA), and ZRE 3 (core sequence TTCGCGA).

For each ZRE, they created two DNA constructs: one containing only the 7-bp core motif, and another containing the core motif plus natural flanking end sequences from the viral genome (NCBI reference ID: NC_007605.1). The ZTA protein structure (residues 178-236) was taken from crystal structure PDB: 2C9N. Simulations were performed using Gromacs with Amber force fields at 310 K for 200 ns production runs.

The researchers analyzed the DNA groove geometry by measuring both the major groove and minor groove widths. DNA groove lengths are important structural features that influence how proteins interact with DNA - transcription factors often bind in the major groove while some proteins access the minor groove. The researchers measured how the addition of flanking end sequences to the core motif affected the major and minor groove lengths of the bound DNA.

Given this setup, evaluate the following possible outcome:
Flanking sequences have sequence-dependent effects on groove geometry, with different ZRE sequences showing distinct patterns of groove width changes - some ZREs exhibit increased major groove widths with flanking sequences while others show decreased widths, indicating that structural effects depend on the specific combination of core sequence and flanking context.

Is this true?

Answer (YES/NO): NO